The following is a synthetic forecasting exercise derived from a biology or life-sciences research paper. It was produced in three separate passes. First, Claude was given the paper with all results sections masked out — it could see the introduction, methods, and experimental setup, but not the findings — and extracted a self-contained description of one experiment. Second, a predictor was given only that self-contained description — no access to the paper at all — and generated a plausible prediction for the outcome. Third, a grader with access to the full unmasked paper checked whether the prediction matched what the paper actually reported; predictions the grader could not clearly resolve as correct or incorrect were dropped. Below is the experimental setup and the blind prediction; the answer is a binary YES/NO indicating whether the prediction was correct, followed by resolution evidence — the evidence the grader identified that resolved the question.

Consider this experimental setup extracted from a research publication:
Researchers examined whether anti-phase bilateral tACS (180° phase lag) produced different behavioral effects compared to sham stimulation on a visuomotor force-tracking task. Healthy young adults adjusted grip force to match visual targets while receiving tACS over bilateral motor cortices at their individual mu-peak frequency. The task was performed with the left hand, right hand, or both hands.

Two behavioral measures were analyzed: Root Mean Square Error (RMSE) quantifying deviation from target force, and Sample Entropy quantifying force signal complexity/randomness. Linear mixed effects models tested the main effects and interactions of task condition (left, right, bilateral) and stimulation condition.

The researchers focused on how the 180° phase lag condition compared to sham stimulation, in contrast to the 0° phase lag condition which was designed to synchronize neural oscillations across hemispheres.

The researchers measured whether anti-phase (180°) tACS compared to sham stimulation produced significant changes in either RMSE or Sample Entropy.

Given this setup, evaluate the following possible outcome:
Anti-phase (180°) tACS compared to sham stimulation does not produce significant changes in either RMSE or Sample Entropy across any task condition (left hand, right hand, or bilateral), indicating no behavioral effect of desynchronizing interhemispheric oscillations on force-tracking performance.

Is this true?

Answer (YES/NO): NO